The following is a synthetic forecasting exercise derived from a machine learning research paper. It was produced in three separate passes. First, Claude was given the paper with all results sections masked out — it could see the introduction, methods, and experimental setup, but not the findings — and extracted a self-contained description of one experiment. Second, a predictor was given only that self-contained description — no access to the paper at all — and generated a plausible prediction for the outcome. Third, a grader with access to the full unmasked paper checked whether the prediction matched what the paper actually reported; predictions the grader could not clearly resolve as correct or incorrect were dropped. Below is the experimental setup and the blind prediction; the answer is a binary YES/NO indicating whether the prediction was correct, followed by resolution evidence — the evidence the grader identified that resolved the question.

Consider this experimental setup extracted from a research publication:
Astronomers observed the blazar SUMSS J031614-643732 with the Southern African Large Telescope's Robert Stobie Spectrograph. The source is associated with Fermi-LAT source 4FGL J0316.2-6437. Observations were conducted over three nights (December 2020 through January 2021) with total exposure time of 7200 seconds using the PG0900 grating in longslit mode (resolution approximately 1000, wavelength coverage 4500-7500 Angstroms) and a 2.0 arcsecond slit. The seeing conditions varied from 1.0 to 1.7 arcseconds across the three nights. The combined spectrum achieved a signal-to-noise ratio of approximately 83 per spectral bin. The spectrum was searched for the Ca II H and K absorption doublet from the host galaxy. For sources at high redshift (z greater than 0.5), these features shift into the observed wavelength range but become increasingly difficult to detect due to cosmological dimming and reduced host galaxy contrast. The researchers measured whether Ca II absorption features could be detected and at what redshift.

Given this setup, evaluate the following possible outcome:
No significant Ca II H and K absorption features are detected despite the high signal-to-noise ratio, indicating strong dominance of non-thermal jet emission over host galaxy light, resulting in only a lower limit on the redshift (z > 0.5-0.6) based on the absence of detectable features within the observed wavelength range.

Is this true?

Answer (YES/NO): NO